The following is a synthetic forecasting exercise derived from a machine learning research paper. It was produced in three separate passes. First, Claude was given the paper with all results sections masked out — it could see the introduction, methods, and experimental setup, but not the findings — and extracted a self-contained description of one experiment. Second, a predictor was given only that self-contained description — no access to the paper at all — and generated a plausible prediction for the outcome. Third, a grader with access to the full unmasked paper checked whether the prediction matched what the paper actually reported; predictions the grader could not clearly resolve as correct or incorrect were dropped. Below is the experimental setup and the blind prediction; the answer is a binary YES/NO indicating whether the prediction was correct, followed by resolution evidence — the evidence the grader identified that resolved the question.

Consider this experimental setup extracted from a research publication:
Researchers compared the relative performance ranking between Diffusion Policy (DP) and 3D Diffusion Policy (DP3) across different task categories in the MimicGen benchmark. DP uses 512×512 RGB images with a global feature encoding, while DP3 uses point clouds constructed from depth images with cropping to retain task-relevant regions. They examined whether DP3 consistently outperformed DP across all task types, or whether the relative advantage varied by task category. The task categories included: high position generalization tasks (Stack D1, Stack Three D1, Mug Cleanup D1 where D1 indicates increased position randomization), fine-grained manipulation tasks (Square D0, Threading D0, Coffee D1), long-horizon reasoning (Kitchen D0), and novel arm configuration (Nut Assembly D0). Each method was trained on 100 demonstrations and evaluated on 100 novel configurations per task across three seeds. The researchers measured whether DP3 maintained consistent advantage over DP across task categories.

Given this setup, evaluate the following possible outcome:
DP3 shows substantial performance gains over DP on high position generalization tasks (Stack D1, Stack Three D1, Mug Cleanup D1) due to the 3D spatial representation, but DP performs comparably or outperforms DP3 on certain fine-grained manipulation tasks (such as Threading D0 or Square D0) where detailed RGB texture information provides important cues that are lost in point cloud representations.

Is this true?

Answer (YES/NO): NO